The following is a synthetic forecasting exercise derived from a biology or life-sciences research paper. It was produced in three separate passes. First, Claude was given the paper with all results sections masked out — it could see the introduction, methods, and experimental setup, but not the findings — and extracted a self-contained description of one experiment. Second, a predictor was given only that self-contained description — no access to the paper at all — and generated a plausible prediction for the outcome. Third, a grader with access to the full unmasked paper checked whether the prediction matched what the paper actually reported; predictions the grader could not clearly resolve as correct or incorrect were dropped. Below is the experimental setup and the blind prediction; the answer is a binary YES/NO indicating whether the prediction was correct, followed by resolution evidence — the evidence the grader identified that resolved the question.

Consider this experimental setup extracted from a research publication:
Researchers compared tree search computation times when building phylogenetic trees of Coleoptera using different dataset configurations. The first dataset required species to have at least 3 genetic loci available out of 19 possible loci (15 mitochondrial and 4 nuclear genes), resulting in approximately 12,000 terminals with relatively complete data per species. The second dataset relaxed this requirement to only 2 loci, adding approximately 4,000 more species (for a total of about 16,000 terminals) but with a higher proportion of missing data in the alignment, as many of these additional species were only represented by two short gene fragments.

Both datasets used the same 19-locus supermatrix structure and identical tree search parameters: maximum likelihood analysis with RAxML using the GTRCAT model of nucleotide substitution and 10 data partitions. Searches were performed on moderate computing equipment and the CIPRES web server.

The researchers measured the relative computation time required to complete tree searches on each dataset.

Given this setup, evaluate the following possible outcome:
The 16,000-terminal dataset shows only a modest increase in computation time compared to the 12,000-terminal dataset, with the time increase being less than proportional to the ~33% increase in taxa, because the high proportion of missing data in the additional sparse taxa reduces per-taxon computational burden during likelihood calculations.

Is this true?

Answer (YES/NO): NO